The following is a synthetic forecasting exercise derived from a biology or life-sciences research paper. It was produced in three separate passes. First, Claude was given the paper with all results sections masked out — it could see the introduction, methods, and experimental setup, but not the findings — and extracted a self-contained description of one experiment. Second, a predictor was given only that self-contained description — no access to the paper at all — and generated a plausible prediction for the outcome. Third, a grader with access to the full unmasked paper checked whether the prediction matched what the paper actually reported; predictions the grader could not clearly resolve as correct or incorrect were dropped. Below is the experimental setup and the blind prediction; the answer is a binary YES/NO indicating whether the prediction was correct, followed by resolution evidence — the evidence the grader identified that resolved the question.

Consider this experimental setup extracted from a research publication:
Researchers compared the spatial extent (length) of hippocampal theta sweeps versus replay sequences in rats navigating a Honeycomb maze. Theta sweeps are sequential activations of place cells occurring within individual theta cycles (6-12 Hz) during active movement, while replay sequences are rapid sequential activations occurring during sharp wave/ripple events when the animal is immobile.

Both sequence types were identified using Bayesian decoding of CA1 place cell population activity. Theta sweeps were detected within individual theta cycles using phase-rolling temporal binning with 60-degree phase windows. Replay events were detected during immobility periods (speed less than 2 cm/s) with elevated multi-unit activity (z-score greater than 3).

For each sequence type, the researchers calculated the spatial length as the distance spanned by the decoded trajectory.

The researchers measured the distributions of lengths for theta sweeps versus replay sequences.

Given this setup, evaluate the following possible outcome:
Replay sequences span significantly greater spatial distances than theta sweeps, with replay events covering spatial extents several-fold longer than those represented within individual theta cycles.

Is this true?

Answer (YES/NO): YES